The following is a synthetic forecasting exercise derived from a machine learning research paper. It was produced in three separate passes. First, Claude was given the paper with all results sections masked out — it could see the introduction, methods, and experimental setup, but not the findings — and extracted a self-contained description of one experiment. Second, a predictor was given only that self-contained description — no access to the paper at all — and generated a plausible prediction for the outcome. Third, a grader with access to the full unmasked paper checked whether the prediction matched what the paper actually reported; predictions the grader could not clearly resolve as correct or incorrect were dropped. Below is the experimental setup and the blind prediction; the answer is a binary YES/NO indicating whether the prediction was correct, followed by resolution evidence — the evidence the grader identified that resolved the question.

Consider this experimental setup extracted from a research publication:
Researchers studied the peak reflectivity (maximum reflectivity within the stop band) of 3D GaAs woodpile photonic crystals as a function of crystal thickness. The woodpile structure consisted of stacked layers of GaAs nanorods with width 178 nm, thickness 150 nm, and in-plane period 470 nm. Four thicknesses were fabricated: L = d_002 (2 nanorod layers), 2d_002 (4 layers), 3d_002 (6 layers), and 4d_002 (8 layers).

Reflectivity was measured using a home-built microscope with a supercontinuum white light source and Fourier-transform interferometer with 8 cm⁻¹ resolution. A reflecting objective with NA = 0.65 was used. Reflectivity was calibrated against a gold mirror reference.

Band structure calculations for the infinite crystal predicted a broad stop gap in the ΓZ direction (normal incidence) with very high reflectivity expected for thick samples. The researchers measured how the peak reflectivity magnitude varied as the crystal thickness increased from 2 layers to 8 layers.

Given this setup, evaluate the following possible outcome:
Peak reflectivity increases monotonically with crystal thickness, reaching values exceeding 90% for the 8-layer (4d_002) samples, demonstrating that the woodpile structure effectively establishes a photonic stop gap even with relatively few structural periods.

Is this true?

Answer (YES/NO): NO